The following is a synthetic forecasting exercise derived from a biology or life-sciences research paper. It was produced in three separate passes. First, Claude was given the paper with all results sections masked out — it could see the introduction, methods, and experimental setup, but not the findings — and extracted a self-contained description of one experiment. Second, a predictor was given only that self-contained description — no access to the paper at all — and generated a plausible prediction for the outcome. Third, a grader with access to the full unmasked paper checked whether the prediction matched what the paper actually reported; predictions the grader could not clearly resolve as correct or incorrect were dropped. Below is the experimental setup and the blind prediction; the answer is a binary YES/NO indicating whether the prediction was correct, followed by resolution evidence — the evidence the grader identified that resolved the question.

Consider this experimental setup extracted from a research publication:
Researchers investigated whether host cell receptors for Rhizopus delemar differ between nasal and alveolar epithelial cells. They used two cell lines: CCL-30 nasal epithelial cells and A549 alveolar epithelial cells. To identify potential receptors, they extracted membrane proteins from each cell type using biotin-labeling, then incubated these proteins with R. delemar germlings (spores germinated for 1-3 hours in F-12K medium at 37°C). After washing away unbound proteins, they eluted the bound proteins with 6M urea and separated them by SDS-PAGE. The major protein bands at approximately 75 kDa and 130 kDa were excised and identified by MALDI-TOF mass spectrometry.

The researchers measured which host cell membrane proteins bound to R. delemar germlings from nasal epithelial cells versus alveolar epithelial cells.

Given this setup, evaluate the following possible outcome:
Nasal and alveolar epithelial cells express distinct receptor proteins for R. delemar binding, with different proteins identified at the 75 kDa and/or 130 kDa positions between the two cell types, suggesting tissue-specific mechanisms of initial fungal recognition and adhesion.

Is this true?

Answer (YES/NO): YES